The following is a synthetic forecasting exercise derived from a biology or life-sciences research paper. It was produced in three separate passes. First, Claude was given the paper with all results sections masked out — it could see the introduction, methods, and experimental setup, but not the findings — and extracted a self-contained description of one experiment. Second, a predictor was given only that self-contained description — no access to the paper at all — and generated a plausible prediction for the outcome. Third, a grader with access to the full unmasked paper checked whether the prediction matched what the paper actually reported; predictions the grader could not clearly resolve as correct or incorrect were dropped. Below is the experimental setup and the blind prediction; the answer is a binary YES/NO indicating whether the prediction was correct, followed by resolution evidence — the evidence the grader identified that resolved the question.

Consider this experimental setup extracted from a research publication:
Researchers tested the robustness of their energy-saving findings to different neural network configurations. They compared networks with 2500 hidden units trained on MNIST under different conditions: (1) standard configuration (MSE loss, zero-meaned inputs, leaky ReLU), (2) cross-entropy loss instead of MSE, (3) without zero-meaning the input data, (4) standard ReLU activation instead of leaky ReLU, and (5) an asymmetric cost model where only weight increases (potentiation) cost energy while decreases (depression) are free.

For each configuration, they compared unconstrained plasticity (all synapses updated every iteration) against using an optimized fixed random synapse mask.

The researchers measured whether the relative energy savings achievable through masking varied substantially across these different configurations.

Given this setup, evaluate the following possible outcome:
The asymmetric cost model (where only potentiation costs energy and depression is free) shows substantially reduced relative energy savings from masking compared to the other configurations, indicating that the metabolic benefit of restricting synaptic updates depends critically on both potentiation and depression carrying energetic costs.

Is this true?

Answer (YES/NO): NO